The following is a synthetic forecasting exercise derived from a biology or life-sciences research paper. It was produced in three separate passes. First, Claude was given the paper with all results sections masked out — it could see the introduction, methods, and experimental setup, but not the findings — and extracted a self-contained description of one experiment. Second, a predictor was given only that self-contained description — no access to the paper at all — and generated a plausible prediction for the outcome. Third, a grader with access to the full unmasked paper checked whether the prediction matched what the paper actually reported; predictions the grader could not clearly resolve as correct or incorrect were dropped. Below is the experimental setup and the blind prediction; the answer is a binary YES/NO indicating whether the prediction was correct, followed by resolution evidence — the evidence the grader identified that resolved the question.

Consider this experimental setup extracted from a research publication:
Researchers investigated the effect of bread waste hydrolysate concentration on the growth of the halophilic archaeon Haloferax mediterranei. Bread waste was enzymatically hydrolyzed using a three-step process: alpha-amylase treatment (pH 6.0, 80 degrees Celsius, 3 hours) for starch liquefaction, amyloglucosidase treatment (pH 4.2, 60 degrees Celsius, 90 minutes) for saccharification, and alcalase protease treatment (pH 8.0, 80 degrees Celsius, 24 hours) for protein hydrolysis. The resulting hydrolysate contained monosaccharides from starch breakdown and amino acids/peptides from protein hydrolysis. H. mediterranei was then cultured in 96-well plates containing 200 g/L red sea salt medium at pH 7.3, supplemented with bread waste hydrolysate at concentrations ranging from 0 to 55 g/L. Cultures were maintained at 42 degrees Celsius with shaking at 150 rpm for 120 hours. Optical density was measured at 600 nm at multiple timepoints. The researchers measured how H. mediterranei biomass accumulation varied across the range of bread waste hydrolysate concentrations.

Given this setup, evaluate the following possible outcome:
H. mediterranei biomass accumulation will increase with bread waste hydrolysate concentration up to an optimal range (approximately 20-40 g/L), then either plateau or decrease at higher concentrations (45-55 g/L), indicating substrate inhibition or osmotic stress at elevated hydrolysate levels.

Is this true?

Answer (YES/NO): NO